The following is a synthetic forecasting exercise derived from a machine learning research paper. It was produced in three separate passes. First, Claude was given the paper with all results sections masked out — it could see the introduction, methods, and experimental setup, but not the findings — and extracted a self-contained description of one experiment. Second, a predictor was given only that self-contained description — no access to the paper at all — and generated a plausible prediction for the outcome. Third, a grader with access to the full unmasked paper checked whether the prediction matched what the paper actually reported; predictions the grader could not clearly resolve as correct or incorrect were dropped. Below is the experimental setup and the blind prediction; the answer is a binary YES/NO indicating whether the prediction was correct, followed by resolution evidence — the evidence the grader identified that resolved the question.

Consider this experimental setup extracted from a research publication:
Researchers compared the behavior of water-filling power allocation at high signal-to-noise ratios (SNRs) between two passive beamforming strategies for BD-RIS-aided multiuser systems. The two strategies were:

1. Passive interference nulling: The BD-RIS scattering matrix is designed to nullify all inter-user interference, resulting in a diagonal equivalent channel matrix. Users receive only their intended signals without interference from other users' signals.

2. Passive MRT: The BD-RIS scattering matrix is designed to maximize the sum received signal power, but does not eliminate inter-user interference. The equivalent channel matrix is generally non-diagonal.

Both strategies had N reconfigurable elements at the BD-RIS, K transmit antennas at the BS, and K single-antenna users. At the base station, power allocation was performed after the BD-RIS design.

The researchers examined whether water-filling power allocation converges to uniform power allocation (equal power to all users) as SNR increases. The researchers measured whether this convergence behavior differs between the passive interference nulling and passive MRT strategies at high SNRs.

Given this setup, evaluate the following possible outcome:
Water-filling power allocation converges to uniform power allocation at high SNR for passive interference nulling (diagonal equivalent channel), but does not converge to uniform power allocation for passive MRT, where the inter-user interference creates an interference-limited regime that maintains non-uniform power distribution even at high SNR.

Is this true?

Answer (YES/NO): YES